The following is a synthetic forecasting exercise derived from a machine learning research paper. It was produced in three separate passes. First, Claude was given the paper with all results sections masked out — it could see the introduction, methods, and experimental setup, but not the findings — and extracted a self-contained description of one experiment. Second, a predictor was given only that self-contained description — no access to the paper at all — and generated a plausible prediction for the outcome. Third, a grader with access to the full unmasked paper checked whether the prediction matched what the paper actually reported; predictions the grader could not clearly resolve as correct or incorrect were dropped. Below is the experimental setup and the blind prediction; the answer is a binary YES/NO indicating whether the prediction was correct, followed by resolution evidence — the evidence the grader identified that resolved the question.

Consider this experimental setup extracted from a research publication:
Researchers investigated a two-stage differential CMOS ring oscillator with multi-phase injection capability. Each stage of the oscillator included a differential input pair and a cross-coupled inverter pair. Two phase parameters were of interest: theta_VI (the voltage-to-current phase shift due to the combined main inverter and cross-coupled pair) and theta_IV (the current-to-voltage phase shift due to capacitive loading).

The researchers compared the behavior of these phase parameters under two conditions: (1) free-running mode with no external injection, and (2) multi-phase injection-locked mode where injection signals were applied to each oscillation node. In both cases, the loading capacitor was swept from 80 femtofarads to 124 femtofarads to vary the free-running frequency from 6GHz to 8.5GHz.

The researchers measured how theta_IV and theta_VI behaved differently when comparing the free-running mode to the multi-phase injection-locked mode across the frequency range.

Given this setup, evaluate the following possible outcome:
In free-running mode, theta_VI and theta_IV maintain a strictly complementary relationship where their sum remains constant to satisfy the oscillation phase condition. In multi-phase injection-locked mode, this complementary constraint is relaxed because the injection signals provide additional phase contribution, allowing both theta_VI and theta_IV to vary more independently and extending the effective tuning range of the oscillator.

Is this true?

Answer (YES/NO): NO